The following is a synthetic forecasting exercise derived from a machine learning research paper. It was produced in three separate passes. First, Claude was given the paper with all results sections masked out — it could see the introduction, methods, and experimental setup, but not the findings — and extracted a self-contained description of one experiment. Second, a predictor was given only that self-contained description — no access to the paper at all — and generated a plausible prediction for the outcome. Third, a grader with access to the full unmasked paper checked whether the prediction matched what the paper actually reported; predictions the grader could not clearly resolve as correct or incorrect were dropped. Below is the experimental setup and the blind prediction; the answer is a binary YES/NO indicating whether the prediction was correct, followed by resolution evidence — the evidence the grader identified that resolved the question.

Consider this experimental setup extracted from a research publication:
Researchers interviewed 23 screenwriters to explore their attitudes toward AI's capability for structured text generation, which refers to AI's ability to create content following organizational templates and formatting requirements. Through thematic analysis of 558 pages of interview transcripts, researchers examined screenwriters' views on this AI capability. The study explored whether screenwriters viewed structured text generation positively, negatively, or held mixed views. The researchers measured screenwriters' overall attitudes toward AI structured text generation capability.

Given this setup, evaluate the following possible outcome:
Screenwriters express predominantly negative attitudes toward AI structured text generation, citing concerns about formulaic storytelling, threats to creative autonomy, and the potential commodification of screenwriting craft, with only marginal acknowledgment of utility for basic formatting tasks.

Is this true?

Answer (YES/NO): NO